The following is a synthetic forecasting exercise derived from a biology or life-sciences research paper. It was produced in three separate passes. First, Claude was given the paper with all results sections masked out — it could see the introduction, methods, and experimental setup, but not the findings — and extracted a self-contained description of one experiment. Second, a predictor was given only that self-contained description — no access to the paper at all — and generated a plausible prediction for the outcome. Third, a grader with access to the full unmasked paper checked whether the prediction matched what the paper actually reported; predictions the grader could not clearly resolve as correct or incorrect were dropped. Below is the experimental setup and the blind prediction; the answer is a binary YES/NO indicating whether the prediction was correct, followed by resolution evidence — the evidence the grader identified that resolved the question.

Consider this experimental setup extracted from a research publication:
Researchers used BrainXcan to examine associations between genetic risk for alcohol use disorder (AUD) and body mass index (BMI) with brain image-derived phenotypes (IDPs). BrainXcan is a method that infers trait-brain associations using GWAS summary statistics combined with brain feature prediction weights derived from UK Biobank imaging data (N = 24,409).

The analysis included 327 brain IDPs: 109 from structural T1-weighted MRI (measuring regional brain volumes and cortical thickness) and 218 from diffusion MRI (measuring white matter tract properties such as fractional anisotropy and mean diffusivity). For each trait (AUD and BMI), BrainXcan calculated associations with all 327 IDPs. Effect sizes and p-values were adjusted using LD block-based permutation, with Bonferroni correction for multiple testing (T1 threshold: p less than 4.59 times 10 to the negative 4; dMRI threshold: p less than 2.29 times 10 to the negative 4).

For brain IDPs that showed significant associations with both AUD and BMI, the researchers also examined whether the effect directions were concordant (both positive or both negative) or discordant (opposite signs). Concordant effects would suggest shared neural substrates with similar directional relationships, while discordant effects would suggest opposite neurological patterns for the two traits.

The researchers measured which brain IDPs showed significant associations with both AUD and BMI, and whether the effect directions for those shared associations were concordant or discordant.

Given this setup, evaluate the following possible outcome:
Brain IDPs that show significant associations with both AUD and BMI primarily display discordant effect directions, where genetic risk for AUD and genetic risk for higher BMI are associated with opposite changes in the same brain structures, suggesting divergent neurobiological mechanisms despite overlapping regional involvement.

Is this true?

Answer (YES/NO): NO